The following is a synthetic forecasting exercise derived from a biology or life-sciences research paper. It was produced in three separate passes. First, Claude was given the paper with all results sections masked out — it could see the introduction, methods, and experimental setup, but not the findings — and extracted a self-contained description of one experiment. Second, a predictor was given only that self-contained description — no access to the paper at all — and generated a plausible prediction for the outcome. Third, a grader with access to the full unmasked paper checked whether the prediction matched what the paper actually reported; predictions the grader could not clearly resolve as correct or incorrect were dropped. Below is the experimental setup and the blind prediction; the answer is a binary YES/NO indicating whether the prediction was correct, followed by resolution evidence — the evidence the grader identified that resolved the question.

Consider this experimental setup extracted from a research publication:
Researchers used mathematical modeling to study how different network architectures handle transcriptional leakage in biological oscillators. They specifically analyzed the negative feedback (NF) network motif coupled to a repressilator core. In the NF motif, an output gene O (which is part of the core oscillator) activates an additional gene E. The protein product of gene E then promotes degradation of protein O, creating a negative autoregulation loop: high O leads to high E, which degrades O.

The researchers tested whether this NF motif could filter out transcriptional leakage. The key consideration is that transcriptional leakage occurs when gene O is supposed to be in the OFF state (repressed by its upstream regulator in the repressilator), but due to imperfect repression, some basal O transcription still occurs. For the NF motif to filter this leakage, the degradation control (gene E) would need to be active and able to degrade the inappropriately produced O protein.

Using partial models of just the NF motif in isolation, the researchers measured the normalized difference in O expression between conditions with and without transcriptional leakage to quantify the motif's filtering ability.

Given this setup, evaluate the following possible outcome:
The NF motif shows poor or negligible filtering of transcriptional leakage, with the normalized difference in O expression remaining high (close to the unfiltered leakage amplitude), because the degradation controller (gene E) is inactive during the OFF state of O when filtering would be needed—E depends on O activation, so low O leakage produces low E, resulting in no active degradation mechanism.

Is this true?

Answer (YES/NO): YES